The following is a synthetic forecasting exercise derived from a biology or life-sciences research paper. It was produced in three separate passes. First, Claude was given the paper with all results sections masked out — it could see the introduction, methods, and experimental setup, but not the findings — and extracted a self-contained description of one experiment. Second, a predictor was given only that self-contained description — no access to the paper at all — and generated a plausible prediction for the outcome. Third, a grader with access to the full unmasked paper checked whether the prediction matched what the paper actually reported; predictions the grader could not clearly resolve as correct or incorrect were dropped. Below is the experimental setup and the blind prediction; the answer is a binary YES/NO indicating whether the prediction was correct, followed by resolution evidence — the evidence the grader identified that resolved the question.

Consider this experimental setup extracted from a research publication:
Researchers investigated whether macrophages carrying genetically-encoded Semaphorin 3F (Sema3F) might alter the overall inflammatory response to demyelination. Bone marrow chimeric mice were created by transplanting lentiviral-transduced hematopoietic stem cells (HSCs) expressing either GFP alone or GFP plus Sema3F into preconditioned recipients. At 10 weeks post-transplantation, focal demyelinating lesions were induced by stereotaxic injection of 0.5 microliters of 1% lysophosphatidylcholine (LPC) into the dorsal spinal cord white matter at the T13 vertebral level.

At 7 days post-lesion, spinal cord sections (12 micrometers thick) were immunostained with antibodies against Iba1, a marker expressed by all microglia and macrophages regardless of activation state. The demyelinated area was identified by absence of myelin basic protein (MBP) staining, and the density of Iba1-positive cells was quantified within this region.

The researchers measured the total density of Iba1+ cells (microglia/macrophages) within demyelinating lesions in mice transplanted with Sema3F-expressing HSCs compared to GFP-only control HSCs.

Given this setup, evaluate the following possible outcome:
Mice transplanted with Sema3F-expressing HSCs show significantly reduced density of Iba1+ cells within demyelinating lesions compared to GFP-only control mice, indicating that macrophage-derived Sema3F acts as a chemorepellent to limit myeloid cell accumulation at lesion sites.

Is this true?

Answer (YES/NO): NO